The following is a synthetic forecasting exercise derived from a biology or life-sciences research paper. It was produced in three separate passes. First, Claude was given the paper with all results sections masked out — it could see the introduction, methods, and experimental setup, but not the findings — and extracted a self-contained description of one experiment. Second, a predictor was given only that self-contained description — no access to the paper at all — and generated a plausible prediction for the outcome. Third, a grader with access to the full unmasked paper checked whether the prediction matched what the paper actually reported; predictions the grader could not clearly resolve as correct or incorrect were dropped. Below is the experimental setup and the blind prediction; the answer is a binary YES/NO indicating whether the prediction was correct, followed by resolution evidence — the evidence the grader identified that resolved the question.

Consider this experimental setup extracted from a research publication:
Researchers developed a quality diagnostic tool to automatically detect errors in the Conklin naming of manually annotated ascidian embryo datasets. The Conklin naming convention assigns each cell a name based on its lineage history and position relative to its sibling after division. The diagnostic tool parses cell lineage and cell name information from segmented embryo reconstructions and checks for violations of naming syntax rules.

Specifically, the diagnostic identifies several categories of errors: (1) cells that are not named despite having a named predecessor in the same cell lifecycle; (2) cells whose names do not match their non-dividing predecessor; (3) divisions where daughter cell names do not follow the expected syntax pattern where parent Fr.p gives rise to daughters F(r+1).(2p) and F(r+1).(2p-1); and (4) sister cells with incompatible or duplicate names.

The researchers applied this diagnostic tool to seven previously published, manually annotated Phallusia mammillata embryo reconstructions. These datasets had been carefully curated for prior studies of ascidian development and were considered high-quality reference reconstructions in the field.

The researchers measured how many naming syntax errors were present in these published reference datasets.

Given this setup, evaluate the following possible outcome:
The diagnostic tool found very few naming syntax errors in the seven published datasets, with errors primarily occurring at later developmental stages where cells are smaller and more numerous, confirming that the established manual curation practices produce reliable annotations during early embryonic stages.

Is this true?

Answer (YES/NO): NO